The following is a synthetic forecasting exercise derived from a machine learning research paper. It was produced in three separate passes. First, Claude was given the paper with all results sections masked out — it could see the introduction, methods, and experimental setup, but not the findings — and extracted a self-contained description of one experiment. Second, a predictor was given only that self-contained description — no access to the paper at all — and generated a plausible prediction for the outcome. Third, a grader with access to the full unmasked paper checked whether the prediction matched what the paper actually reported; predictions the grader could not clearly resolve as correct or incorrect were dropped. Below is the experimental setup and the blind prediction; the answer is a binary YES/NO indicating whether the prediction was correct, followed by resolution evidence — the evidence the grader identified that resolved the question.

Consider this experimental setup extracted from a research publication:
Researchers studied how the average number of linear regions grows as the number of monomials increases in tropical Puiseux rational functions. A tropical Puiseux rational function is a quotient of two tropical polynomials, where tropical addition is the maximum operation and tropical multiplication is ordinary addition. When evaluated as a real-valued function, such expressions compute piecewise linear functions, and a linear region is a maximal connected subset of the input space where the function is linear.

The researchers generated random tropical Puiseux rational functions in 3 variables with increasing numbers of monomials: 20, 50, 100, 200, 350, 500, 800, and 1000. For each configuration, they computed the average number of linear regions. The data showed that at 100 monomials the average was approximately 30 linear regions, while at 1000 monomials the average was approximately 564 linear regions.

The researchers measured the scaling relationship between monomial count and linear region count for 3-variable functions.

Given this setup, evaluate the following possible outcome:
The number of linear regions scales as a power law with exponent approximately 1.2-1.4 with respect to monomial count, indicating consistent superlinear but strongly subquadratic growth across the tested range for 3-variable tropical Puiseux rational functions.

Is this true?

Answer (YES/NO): YES